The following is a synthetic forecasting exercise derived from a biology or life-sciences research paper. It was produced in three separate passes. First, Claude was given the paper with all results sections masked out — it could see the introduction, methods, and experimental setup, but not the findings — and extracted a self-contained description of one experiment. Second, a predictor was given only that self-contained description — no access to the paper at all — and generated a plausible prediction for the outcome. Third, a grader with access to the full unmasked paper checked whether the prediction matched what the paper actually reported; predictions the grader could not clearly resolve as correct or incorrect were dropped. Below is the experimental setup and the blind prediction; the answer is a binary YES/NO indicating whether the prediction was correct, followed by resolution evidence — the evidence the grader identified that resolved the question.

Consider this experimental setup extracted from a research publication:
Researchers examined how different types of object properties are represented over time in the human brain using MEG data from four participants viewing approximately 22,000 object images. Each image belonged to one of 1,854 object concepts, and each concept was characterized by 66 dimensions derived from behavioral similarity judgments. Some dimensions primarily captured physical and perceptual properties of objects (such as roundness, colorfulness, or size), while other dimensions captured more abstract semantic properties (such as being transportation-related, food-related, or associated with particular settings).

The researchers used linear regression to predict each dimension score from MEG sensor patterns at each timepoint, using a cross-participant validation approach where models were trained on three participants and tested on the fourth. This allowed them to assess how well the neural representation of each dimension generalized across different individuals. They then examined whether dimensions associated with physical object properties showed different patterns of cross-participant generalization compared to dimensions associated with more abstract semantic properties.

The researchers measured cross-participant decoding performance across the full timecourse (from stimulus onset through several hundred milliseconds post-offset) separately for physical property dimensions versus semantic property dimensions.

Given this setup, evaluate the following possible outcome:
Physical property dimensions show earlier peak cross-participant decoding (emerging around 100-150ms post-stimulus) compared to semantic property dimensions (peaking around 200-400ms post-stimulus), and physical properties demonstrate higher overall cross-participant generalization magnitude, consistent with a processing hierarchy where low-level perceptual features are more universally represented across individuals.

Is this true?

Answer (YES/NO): YES